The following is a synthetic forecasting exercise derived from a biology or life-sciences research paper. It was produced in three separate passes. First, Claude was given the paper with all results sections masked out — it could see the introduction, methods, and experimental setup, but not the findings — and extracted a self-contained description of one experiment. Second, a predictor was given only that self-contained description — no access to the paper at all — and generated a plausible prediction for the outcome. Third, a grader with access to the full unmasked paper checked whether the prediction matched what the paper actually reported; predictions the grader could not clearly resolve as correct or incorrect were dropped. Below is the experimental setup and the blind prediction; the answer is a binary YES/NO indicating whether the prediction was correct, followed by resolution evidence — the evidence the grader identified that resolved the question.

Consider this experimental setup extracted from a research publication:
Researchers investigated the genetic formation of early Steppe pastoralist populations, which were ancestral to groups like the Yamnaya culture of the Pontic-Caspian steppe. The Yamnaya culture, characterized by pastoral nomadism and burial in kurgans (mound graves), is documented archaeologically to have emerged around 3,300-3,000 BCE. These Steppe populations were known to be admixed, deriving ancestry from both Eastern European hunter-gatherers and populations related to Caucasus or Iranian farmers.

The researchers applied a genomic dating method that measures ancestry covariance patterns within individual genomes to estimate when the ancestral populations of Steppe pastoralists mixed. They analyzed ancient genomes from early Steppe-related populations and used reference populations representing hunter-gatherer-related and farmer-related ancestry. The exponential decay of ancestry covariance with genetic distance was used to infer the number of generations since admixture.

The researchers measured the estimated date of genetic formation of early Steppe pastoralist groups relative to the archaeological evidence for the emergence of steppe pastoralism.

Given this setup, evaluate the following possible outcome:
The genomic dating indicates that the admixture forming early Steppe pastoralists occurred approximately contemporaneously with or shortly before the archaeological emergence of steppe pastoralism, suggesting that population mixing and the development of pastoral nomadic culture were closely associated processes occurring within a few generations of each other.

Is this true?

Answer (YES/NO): NO